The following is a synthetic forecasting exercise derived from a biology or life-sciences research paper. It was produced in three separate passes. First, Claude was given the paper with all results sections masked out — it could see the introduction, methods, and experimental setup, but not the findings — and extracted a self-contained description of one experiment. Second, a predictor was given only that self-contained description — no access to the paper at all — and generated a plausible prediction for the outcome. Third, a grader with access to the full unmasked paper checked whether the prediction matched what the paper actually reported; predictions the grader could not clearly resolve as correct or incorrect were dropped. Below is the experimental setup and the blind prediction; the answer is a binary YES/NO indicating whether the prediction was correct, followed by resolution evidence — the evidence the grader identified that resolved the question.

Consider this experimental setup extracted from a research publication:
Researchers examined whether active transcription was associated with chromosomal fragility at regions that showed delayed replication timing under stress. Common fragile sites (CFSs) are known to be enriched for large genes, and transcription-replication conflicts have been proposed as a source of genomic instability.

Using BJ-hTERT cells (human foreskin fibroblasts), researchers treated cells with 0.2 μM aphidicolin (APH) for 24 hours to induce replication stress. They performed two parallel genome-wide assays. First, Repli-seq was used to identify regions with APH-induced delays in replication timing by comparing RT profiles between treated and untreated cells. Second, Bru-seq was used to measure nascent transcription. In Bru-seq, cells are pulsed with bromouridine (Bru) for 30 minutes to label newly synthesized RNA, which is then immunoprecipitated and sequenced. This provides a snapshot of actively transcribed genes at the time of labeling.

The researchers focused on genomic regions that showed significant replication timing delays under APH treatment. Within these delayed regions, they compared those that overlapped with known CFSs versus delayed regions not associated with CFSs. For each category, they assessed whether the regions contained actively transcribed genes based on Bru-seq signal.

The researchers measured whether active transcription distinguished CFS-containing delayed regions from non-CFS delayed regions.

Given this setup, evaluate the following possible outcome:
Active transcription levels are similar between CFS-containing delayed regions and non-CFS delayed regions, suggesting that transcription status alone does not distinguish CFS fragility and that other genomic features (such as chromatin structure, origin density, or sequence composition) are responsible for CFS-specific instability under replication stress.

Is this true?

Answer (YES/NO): NO